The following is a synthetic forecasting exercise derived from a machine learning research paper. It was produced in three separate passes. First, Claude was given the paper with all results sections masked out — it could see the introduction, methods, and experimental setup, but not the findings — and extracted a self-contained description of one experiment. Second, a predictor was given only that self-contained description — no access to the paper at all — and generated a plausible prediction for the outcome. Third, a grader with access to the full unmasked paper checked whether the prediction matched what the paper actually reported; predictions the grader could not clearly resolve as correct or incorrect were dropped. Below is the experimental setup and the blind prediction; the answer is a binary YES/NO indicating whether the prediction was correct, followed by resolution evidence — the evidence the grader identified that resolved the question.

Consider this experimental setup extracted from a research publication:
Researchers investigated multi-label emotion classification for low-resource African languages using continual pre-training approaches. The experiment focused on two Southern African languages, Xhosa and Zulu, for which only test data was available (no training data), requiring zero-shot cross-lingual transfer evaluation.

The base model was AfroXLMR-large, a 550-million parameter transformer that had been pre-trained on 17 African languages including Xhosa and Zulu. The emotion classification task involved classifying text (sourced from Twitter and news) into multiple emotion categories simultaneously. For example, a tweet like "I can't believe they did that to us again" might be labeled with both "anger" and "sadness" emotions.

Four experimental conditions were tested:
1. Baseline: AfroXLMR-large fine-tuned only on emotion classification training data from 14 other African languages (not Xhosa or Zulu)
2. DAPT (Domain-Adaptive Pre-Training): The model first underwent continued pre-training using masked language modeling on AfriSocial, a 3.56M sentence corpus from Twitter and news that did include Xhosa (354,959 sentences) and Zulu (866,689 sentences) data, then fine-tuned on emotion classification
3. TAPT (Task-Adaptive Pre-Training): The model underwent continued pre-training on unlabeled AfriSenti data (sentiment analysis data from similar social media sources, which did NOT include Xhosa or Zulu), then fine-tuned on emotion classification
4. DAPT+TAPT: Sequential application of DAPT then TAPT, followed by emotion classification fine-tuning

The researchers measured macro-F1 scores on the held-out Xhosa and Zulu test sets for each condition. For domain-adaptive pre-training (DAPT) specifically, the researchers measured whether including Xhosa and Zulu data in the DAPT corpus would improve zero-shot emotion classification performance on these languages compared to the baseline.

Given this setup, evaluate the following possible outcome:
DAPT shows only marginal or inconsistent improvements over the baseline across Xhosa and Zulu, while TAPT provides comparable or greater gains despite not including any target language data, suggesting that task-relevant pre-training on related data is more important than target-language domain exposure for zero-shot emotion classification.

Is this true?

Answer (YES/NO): NO